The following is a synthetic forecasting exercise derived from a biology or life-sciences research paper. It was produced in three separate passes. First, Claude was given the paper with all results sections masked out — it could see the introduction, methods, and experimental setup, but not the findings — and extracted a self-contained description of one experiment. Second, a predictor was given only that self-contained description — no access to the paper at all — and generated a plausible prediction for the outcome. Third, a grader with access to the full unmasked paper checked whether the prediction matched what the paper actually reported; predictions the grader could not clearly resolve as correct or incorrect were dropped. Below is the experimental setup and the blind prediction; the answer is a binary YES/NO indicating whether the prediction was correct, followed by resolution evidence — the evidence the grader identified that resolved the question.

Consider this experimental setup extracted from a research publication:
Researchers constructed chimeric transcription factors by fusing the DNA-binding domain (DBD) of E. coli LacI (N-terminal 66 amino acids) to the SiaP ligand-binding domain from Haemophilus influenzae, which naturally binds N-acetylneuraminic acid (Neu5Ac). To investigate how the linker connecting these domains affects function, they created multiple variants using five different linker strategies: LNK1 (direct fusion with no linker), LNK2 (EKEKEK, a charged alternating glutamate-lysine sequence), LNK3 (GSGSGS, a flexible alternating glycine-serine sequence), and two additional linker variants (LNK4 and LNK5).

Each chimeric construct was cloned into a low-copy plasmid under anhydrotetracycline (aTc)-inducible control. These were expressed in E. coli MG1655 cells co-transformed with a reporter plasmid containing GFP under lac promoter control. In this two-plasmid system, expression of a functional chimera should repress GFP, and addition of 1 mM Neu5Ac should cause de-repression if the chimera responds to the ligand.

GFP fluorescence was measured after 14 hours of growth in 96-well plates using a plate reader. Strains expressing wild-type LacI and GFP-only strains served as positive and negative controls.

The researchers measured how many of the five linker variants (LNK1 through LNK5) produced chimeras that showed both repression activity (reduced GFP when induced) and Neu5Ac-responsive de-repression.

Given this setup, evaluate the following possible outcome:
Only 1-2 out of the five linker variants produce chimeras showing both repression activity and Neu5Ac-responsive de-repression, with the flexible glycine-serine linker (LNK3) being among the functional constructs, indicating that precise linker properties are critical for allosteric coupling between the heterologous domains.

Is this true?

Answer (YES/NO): NO